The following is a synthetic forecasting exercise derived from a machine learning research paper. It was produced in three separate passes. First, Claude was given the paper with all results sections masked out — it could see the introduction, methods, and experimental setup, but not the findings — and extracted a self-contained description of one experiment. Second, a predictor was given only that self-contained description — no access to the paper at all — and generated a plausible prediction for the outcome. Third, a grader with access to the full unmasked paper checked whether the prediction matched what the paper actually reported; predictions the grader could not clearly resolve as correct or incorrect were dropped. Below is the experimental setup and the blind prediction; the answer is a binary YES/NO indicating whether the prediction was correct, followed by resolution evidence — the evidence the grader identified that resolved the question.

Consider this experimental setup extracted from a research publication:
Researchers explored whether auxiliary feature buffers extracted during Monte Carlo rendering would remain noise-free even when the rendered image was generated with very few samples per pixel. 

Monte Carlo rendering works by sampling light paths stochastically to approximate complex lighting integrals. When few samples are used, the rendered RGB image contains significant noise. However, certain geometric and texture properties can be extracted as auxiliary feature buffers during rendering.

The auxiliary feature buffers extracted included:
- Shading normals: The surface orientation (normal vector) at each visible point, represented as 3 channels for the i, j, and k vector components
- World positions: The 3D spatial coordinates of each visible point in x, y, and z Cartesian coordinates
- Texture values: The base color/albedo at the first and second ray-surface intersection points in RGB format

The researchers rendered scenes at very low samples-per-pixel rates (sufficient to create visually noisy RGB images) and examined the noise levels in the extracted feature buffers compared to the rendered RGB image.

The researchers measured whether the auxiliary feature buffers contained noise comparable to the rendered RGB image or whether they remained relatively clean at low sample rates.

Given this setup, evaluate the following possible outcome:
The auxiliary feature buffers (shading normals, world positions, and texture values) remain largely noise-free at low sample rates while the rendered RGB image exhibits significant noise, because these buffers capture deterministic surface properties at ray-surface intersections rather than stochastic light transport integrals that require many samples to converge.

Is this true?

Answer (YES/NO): YES